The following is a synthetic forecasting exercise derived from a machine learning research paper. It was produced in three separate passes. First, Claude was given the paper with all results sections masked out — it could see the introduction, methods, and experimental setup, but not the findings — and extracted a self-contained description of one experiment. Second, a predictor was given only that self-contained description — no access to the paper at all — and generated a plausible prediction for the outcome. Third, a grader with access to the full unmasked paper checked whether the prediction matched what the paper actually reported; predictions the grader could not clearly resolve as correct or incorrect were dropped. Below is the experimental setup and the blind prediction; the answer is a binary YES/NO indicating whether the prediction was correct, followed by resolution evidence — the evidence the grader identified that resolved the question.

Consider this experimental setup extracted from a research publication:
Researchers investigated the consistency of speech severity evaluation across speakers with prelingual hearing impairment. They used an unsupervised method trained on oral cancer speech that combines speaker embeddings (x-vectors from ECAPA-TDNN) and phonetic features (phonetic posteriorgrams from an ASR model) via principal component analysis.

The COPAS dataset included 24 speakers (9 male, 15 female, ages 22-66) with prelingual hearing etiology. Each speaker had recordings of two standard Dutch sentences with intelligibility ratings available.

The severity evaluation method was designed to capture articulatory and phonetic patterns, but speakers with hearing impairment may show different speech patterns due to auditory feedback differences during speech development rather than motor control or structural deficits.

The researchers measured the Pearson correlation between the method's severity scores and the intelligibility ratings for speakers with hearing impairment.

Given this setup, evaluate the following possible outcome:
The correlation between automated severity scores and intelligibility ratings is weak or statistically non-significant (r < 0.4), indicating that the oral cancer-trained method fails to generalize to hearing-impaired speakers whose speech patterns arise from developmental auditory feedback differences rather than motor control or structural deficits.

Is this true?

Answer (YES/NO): NO